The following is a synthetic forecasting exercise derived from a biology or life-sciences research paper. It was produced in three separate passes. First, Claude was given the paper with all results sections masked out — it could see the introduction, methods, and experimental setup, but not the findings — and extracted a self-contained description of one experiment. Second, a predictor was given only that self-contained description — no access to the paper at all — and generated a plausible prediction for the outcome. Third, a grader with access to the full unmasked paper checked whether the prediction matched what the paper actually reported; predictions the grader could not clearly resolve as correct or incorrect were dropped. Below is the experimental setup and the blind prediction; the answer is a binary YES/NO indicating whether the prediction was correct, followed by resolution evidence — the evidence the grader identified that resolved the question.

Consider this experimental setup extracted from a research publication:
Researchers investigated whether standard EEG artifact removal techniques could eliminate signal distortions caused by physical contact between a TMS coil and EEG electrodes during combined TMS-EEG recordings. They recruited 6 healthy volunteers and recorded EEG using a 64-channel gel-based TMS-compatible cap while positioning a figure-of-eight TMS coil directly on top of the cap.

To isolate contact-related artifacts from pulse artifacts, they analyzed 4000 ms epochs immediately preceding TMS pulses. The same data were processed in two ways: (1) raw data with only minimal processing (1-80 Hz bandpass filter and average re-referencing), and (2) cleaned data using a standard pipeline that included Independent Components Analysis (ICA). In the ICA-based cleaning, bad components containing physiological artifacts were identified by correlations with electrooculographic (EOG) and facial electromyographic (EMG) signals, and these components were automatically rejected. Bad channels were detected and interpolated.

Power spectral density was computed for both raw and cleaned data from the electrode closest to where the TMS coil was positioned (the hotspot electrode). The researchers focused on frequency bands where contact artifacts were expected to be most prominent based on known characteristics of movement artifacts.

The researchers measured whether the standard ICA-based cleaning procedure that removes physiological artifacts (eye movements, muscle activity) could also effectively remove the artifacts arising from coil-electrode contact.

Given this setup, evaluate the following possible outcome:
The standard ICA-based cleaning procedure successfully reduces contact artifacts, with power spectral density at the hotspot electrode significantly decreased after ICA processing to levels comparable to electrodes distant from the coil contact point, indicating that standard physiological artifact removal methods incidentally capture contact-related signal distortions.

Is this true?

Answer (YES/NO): NO